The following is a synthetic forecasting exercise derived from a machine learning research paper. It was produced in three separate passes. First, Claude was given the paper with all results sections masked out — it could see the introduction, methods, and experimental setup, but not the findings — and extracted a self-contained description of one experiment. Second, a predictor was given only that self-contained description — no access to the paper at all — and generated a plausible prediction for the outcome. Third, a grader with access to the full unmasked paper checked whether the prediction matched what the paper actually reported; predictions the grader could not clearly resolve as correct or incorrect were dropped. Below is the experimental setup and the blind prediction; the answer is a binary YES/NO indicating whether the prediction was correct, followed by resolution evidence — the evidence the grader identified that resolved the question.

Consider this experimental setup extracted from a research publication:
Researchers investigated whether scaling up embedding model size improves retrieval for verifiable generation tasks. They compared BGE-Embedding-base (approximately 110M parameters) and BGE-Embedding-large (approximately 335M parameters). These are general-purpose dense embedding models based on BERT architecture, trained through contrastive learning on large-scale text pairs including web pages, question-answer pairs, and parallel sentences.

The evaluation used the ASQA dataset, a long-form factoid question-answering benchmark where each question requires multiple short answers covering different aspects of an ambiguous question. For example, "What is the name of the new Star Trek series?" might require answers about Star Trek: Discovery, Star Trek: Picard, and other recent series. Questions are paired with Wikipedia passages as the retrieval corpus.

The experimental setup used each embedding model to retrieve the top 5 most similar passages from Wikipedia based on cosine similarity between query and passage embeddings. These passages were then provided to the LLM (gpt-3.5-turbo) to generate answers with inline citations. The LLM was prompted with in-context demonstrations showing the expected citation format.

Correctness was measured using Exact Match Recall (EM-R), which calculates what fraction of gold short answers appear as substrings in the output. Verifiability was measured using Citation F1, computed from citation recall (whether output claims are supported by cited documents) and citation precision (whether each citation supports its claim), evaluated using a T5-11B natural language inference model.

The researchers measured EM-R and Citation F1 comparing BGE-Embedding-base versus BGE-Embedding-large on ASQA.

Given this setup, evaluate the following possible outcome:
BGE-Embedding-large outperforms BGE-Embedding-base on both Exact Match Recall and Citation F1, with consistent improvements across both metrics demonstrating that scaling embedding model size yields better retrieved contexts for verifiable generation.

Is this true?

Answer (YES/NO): NO